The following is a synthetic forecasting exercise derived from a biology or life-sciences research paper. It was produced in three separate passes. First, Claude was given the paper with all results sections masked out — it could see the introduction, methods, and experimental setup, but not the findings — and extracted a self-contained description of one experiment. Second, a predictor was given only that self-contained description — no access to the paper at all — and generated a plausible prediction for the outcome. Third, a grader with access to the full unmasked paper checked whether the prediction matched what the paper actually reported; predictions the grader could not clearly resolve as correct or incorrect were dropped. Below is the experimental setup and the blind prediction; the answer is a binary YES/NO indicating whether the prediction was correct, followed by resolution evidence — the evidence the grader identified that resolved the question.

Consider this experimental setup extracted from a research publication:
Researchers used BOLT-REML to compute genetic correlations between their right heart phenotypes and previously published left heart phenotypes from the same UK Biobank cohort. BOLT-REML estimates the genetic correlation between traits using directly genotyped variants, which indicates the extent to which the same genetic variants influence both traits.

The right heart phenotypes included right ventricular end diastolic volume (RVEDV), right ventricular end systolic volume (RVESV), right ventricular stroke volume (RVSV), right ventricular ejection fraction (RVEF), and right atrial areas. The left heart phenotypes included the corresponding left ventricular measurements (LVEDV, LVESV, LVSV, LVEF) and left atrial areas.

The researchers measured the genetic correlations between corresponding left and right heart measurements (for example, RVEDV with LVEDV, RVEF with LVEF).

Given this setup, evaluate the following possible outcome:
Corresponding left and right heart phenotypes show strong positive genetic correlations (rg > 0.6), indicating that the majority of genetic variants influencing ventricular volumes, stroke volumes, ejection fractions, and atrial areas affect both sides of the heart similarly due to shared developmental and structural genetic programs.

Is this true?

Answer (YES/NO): YES